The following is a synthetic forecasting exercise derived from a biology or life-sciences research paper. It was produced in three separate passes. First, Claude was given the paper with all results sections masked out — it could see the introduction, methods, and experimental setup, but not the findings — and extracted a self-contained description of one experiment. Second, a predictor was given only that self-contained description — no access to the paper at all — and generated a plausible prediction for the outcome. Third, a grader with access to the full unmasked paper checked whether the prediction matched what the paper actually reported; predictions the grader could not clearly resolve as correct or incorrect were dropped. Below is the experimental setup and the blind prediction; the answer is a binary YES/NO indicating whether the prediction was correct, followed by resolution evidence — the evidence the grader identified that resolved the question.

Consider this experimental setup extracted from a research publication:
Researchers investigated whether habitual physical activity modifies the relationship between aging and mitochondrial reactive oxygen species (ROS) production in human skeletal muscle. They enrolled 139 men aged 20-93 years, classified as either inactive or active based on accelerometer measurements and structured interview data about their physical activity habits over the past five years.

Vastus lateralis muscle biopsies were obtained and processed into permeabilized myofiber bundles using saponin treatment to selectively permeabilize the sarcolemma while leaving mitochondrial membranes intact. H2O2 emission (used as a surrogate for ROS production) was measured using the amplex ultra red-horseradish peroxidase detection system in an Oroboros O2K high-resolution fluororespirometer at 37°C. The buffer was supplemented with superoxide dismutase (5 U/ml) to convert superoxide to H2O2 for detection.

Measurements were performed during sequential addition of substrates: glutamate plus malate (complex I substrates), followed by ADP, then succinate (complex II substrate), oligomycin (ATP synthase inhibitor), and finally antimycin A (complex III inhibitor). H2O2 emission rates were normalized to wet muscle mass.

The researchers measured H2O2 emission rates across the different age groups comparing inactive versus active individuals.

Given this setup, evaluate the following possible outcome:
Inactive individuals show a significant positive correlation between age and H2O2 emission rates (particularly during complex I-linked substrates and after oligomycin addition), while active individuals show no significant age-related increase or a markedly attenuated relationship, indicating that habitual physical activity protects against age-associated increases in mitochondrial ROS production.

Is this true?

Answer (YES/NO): NO